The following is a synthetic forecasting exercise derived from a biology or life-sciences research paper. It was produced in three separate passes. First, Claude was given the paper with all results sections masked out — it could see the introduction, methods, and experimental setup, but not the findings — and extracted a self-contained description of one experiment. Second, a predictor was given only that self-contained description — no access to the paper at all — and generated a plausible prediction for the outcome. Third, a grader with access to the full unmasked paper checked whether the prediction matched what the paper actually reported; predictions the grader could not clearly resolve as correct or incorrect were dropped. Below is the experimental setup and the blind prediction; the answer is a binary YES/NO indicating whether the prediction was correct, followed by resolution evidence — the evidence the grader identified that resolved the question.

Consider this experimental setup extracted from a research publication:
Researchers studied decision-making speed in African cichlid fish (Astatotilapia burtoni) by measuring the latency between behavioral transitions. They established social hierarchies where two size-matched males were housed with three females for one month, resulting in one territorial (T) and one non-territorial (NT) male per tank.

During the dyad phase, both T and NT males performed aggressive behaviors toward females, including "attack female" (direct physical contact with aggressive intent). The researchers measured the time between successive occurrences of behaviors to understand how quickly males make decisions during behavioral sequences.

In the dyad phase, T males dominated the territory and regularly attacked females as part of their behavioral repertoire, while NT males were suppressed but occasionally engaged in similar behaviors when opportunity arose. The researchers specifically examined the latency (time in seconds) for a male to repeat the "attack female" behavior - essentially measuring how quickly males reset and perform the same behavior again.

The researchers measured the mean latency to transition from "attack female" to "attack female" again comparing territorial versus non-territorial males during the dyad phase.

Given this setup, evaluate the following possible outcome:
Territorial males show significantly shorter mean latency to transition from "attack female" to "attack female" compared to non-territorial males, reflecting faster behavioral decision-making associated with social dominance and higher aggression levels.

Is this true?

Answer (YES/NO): YES